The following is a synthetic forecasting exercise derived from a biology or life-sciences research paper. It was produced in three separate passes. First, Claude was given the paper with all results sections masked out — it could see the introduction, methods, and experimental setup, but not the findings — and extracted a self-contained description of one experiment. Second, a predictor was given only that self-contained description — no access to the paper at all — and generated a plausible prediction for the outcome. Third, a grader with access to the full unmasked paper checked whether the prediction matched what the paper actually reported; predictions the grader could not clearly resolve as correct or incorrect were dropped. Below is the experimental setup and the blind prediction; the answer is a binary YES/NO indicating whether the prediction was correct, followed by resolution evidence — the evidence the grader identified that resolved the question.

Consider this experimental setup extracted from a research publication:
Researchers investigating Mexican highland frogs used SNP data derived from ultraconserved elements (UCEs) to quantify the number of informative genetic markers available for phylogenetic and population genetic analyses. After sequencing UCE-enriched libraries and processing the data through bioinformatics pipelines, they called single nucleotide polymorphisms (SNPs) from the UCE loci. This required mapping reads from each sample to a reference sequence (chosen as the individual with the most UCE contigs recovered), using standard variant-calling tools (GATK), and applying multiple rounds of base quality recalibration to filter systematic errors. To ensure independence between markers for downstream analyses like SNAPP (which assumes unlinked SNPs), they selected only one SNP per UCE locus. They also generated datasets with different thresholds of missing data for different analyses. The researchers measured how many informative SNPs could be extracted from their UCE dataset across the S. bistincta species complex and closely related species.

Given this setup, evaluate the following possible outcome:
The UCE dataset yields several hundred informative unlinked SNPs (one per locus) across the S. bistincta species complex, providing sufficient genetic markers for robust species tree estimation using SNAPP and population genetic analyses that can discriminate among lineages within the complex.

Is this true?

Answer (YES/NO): YES